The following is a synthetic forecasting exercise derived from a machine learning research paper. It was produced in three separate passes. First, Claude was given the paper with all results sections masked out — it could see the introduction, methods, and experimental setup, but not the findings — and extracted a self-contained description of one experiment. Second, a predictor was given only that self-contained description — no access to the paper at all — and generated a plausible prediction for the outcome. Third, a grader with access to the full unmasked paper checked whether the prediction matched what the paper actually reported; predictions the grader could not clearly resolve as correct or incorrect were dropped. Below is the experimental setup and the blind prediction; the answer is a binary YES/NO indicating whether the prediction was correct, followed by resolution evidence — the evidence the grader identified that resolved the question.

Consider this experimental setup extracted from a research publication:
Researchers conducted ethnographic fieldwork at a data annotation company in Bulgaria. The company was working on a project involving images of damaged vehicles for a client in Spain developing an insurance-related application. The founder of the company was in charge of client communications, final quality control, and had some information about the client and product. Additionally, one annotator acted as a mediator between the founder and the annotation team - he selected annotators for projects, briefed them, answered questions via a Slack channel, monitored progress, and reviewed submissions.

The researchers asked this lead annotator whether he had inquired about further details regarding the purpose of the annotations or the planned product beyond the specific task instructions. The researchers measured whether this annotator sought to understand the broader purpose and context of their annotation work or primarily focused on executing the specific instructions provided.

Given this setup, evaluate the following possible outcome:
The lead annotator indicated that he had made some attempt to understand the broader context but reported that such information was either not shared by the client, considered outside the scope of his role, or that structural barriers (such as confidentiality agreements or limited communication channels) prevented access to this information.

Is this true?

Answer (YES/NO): NO